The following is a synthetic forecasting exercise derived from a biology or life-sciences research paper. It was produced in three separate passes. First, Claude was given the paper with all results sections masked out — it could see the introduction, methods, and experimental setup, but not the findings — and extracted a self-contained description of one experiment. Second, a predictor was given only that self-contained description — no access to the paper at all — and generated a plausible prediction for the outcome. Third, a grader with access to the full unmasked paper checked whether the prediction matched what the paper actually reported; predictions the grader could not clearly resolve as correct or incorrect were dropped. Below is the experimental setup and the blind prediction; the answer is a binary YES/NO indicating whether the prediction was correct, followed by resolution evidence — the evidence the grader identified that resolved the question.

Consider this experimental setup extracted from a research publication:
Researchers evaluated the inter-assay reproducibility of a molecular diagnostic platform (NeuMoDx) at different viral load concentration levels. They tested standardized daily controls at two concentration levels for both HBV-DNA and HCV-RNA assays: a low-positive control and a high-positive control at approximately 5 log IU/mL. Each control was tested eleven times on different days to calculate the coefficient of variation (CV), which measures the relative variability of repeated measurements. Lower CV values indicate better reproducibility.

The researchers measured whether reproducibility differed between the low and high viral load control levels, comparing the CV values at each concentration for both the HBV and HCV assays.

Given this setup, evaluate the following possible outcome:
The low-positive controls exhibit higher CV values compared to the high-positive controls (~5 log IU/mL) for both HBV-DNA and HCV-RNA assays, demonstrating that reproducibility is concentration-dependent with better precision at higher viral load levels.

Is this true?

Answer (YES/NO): YES